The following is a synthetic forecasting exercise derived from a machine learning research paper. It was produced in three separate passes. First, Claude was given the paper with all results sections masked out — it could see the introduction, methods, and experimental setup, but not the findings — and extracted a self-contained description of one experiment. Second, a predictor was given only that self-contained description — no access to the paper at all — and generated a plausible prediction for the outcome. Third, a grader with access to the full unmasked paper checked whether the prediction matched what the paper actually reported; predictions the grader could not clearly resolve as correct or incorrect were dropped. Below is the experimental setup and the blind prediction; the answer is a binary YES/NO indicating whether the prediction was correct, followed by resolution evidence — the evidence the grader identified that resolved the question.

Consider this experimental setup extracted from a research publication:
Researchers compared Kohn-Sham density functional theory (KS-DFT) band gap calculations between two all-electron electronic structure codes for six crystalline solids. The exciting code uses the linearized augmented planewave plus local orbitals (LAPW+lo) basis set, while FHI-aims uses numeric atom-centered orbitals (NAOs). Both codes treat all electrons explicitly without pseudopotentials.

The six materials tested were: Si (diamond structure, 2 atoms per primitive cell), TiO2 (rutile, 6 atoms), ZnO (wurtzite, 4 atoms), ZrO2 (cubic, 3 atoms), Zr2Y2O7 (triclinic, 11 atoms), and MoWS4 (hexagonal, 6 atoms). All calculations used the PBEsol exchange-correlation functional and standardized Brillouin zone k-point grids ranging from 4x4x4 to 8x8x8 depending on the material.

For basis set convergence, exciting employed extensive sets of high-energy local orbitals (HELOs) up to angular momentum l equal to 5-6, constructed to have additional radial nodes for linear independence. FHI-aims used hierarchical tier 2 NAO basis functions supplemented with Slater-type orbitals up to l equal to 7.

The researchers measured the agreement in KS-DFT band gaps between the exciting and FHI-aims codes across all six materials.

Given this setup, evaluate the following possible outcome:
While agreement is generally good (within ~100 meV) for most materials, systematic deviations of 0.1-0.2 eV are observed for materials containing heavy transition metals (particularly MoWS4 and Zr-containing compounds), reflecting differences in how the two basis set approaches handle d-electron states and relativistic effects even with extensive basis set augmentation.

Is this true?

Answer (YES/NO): NO